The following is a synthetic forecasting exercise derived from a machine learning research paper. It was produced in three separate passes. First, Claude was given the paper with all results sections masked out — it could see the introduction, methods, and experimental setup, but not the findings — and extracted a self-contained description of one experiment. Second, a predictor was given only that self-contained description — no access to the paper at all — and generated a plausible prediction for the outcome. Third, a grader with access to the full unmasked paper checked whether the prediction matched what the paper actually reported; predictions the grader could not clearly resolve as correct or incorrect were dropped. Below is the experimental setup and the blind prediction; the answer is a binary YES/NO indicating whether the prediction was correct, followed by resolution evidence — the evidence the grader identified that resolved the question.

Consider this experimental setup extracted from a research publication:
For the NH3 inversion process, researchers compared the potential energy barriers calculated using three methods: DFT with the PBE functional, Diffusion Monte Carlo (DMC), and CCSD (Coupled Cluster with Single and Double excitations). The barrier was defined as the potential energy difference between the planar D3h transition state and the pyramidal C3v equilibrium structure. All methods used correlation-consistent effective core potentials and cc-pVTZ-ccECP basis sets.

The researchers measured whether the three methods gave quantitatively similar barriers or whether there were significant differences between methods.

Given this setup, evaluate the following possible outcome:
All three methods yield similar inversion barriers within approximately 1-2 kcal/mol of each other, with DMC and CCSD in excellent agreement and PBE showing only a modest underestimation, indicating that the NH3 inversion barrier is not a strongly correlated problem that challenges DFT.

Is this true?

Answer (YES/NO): YES